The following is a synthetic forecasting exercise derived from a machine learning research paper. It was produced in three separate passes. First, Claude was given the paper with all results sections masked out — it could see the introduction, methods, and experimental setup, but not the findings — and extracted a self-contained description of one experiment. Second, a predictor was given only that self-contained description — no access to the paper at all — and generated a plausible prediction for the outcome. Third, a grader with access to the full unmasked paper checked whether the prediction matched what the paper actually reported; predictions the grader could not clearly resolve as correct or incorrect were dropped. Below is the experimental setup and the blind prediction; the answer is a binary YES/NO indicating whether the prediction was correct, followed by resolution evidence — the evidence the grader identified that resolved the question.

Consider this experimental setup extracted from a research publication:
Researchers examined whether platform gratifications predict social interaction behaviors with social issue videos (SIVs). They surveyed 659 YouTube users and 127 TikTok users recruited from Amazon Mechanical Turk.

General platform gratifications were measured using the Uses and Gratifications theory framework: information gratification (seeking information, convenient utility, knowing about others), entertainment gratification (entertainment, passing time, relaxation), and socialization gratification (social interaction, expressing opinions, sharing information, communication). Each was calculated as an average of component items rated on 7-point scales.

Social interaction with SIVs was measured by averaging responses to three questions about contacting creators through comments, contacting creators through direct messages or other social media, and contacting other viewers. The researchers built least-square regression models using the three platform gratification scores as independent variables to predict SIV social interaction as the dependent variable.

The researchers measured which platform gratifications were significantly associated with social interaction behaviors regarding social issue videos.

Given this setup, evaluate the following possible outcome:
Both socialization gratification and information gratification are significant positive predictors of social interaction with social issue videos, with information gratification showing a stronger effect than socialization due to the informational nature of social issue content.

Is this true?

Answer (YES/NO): NO